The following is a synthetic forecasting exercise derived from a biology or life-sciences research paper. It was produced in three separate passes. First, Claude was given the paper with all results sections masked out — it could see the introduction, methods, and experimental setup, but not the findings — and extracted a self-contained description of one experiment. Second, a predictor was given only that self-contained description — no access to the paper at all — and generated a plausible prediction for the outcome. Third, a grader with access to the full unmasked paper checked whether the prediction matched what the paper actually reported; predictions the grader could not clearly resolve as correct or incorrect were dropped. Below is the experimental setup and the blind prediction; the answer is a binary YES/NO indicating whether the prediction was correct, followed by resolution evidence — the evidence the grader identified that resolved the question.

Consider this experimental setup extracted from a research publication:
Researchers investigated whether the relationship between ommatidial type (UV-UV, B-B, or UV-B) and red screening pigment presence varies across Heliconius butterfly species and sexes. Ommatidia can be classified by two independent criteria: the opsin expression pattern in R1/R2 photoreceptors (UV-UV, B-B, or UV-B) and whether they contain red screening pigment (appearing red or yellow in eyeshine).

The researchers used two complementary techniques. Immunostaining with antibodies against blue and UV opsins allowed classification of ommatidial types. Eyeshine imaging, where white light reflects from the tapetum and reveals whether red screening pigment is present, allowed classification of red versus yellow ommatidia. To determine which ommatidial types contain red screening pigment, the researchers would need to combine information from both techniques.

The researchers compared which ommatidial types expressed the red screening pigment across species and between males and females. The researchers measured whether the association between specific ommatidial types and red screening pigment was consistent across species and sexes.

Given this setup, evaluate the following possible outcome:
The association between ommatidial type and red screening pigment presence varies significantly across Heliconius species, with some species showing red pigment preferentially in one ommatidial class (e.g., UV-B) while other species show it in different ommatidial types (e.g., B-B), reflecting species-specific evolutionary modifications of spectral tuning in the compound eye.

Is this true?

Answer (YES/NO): NO